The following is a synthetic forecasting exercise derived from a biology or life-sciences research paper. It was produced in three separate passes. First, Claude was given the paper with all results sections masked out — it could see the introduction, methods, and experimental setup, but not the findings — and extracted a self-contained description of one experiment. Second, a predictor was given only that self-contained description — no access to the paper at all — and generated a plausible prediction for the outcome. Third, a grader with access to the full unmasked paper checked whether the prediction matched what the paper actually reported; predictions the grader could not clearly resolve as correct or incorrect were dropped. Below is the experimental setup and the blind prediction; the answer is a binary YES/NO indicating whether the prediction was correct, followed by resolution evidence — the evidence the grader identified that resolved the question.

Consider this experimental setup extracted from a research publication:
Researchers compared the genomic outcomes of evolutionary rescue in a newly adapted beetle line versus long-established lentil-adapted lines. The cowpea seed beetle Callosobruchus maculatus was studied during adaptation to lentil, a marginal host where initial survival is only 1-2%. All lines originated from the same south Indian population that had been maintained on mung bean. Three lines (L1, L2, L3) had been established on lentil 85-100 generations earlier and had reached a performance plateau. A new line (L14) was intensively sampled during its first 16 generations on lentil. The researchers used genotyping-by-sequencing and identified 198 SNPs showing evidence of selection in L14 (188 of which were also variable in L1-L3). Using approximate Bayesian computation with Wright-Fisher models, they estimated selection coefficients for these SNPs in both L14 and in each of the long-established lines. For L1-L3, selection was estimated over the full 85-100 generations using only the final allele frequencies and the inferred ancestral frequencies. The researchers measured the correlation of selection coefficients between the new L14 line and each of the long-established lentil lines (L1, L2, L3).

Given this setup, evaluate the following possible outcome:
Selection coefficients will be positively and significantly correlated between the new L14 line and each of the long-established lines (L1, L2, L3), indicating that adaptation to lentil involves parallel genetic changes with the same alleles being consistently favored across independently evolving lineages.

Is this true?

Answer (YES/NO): NO